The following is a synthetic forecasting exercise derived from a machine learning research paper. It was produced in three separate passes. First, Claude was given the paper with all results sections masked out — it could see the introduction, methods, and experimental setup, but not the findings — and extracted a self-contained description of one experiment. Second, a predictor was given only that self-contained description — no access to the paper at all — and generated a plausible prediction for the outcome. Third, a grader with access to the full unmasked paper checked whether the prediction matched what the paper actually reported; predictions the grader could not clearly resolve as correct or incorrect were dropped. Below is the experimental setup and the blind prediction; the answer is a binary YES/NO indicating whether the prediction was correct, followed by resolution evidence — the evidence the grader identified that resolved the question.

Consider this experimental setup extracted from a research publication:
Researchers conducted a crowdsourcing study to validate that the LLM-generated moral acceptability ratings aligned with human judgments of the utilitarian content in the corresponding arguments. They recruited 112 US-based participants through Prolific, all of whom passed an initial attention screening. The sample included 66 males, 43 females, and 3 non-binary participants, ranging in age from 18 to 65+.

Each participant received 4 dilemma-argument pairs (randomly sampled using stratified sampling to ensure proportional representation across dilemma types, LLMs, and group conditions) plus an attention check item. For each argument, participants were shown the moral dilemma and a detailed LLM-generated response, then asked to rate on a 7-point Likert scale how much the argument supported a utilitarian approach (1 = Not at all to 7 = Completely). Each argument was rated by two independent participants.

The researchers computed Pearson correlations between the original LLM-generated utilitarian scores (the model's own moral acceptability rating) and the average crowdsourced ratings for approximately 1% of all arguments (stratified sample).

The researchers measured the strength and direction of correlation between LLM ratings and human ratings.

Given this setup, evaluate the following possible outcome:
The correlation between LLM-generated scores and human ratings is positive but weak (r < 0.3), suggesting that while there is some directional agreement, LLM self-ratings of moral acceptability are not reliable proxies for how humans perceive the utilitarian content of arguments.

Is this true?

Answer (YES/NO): NO